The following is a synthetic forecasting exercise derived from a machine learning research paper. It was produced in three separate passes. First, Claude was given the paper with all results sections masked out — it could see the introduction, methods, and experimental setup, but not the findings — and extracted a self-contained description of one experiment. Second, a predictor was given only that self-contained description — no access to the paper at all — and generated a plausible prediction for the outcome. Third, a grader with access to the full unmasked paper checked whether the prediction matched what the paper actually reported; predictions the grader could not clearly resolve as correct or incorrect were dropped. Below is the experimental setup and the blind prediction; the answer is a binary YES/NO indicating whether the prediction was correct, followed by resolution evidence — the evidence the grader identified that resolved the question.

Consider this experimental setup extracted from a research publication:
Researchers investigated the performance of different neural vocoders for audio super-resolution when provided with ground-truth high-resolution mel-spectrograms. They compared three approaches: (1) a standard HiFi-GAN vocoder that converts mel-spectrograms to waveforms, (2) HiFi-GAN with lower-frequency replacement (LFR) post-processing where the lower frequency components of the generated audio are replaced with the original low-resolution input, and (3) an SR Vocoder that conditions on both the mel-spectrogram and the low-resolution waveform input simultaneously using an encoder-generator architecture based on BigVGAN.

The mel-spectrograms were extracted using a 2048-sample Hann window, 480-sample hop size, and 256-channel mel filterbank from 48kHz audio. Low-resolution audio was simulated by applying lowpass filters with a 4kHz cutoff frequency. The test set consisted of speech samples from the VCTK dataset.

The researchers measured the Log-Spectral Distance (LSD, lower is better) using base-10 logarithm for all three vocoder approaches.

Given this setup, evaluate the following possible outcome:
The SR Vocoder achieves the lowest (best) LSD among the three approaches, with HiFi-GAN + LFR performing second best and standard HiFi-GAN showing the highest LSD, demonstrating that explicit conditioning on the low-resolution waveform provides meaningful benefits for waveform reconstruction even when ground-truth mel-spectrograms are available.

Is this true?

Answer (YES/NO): NO